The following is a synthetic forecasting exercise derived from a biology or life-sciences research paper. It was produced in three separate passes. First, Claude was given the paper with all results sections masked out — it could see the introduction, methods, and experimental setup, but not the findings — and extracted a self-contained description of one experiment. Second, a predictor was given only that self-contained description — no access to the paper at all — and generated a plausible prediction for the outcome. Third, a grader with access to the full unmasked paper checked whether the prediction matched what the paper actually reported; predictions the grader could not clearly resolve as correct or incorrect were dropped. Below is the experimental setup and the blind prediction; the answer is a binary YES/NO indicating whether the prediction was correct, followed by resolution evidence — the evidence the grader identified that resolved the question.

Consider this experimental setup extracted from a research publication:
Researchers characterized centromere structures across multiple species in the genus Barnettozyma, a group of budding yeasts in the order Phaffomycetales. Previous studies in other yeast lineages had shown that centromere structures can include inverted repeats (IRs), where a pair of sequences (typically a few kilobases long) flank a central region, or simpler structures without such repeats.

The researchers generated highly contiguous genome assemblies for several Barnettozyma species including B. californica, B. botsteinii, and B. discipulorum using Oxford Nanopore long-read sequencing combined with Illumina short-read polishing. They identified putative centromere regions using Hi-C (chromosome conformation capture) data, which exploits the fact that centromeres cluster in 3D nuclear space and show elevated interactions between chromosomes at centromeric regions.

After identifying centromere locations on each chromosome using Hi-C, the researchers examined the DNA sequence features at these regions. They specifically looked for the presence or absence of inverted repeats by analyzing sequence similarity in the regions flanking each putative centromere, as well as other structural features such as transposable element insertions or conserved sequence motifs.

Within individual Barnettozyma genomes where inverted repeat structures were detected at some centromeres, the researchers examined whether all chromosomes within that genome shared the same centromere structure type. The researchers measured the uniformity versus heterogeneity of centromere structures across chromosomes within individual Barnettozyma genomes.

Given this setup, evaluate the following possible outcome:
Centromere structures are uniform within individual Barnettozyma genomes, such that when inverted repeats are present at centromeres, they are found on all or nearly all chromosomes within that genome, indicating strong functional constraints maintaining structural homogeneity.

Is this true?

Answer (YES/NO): NO